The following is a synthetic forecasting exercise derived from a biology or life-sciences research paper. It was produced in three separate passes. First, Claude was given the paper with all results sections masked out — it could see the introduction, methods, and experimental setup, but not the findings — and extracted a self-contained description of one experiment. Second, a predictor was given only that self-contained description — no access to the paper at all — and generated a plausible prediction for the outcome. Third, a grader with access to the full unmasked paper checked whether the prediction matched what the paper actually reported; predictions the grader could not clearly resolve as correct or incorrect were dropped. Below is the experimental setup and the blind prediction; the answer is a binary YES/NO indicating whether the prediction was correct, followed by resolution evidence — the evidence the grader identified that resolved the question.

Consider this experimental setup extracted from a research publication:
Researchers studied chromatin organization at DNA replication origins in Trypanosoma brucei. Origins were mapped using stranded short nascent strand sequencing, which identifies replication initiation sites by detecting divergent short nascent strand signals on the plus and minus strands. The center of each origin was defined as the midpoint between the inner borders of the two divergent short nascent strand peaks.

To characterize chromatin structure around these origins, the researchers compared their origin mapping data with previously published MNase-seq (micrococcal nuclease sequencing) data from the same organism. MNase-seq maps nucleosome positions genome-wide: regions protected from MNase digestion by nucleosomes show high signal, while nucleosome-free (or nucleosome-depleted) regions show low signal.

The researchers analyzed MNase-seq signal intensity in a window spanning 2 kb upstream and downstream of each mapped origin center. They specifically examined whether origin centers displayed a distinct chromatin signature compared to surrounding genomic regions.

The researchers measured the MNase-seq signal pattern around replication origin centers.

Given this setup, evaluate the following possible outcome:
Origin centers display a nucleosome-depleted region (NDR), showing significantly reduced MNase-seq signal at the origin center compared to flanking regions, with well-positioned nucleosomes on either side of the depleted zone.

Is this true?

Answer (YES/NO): YES